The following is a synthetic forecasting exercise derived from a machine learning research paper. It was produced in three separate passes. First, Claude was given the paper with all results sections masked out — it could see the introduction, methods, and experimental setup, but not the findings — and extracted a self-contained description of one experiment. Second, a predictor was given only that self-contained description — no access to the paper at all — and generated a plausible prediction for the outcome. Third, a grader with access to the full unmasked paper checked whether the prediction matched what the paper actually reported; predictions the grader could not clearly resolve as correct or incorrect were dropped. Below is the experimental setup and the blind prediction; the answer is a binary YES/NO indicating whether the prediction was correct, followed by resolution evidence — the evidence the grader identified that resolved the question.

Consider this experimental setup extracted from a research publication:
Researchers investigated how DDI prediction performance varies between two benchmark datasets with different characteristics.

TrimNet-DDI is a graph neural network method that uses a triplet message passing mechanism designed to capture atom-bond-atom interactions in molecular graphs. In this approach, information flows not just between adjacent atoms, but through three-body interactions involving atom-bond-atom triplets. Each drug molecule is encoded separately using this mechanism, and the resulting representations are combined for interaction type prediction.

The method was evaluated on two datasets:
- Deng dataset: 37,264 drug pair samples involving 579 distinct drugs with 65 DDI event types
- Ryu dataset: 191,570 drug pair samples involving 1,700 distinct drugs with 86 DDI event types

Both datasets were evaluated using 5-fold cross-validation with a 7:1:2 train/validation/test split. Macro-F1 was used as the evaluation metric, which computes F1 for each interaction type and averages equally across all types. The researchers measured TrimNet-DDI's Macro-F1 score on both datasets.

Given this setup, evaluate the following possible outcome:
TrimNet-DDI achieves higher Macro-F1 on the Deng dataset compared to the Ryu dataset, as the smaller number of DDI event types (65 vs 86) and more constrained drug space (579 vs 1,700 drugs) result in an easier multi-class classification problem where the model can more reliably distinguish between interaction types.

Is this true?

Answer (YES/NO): NO